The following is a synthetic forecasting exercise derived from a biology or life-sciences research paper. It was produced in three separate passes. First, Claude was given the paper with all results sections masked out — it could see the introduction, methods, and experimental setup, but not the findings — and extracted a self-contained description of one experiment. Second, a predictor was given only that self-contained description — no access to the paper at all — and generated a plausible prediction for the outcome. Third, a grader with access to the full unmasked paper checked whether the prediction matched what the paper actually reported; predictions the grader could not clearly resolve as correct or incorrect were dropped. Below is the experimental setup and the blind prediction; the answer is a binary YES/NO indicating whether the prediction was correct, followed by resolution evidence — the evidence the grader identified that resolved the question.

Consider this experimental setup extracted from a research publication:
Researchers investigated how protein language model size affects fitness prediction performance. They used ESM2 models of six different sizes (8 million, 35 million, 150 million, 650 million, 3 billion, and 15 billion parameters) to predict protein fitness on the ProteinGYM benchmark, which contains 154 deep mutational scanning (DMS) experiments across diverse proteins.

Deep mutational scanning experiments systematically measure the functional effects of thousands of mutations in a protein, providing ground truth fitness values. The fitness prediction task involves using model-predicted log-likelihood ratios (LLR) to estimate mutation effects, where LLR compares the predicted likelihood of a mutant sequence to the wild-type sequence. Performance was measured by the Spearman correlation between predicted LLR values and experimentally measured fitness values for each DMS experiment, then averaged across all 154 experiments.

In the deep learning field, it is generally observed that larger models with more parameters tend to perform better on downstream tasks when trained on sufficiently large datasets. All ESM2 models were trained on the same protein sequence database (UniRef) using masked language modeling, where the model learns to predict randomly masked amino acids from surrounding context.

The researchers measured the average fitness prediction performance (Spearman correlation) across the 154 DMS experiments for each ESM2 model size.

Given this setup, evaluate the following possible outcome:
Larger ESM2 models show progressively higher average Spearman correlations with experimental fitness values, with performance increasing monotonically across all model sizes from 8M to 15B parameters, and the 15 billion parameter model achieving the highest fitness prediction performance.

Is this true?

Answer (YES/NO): NO